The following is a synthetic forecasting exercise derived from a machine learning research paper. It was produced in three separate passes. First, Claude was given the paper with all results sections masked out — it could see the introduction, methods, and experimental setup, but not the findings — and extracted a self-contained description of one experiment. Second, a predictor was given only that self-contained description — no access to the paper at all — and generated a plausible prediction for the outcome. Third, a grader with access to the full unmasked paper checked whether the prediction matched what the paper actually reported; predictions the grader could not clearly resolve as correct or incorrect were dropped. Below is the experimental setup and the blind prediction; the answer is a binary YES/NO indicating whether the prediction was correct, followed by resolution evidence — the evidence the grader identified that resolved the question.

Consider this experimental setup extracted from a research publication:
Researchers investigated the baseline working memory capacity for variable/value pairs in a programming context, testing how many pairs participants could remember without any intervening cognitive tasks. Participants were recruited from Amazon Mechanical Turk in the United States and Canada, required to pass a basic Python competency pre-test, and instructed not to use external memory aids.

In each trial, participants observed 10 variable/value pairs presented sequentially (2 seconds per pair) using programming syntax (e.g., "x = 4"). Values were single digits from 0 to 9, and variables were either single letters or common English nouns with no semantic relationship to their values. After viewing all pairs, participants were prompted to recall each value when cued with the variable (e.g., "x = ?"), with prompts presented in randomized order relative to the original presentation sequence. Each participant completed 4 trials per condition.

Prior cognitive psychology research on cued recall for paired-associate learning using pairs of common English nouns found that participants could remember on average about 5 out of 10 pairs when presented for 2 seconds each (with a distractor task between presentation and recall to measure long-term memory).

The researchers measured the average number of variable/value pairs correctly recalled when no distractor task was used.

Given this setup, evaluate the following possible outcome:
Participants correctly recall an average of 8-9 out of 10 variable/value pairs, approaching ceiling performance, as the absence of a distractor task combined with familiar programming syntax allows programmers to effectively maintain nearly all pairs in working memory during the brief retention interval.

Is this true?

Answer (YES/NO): NO